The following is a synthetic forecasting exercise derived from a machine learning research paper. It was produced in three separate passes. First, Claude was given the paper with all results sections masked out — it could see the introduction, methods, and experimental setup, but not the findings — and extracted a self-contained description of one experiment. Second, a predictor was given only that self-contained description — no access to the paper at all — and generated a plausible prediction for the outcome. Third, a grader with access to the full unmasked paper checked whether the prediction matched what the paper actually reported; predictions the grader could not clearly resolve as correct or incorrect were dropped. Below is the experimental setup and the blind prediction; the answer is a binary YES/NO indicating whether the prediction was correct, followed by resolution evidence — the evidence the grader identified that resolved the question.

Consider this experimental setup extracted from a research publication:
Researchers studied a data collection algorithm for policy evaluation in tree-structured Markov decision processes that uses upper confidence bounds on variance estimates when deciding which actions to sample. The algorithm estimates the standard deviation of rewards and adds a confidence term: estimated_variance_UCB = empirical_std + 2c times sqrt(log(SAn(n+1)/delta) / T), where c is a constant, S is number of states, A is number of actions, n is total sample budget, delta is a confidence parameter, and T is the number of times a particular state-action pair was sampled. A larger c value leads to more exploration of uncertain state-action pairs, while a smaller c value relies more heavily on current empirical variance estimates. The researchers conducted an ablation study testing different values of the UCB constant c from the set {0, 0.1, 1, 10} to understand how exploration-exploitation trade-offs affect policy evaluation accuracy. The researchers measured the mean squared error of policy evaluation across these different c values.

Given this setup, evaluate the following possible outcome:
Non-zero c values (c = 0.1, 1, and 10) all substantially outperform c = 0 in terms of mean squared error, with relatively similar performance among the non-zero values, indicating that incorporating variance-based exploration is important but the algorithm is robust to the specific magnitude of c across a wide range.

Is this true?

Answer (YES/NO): NO